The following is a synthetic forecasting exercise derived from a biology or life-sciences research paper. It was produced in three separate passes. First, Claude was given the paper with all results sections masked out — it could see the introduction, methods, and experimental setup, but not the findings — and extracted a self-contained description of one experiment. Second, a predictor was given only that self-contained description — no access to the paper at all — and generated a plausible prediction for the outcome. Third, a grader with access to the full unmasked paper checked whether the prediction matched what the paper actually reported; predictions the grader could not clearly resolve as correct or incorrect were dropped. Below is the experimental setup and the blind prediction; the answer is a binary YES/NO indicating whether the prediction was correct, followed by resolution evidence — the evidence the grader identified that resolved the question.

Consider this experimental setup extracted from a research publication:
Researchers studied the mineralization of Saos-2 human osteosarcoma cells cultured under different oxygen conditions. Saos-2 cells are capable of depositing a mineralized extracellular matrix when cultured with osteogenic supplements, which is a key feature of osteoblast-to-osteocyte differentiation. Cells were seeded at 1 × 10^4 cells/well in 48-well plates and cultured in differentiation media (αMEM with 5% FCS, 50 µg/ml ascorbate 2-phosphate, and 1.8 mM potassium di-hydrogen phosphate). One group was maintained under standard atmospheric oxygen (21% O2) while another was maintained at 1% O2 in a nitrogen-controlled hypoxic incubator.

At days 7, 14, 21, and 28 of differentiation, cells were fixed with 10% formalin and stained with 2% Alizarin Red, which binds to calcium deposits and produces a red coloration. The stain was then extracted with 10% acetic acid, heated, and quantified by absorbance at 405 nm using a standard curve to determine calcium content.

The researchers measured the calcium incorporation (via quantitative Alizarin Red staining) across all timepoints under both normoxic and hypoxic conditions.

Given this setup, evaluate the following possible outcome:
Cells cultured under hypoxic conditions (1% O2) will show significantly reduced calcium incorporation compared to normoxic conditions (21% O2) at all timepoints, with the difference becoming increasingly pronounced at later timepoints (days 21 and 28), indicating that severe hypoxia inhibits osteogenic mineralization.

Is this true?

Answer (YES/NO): NO